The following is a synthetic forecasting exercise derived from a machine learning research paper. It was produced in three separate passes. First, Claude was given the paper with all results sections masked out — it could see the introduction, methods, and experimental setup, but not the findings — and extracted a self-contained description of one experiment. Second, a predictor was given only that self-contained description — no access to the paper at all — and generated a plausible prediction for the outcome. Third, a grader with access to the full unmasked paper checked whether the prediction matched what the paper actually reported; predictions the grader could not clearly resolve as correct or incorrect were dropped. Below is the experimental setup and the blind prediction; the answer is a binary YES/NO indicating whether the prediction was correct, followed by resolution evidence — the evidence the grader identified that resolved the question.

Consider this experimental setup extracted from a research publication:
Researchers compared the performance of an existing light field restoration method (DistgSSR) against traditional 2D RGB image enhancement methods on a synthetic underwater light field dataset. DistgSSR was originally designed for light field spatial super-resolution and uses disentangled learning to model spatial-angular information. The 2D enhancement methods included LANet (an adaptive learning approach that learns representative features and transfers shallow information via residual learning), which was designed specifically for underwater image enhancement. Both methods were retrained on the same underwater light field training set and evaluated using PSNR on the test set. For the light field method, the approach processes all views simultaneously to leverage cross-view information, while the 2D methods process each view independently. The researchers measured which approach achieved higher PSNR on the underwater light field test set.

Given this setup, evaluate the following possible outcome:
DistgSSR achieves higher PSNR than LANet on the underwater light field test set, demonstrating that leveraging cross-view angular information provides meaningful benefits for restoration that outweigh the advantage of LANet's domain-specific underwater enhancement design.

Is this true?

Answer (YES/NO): NO